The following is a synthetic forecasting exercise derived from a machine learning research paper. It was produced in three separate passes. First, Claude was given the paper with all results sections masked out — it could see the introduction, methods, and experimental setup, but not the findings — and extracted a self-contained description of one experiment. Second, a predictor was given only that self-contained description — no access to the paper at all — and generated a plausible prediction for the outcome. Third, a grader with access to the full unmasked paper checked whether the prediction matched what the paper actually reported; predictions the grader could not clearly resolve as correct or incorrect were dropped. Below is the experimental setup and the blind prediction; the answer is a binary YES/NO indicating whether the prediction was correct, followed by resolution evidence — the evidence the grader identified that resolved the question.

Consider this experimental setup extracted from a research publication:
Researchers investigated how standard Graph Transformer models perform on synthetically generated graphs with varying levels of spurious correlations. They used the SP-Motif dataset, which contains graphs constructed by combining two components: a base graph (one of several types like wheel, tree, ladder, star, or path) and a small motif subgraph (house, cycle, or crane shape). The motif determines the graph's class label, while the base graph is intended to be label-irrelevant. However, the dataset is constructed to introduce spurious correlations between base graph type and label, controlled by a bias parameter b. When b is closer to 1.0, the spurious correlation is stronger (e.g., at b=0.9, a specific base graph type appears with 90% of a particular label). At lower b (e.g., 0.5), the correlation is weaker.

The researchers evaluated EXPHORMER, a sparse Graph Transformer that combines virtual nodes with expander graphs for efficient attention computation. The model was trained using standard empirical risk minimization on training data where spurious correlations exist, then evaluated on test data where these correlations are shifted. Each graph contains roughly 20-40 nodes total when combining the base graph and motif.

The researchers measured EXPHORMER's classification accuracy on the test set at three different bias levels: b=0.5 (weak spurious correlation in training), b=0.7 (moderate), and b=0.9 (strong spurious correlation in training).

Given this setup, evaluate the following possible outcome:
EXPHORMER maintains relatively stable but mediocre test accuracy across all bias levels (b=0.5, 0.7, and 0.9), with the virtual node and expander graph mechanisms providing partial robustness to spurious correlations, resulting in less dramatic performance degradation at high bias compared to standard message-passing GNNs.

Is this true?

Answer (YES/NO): NO